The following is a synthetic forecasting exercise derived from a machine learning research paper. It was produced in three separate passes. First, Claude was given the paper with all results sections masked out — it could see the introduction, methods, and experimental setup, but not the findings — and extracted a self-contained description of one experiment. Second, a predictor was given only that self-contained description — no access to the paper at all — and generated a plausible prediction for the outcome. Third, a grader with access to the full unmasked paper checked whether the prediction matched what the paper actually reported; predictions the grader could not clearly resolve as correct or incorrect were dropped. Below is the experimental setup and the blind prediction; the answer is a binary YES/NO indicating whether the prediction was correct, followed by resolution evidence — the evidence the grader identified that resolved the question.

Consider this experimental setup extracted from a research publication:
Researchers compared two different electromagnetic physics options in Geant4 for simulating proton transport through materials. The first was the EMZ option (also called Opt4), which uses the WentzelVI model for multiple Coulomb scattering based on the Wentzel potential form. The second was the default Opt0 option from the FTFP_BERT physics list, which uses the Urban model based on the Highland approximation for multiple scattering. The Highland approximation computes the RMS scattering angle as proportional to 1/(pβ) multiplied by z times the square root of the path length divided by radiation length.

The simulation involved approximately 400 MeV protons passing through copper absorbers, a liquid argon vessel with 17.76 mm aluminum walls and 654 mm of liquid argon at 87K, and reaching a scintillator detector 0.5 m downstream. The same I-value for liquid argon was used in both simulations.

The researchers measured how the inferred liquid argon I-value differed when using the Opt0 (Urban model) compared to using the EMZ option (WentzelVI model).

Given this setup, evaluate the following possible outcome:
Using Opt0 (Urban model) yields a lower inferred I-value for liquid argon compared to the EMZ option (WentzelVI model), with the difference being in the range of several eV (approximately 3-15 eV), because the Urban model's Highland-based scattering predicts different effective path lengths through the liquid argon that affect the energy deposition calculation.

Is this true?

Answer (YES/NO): YES